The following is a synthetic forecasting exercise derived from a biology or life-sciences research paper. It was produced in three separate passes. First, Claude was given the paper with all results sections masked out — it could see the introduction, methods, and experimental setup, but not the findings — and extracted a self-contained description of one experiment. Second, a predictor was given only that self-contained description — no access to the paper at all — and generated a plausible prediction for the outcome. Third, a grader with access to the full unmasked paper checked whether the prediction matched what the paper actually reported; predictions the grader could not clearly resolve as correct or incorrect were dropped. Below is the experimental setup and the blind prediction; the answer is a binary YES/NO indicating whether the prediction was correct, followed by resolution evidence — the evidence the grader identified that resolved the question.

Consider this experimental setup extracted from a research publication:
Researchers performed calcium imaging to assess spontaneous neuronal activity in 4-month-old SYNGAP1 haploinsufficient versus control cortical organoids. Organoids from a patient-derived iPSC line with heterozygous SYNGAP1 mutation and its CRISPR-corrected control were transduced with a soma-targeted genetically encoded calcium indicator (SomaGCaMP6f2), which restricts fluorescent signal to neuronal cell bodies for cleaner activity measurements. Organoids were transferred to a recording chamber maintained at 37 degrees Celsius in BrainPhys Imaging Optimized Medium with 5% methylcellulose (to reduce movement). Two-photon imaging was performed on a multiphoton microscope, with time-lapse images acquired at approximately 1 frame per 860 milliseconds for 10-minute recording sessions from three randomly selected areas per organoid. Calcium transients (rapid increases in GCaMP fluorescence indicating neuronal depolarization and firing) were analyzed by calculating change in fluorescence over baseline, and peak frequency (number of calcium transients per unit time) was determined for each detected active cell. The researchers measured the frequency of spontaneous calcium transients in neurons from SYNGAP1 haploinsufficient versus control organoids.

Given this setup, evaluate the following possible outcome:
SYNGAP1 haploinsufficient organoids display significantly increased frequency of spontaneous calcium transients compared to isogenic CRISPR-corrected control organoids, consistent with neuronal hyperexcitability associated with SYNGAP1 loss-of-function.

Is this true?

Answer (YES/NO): YES